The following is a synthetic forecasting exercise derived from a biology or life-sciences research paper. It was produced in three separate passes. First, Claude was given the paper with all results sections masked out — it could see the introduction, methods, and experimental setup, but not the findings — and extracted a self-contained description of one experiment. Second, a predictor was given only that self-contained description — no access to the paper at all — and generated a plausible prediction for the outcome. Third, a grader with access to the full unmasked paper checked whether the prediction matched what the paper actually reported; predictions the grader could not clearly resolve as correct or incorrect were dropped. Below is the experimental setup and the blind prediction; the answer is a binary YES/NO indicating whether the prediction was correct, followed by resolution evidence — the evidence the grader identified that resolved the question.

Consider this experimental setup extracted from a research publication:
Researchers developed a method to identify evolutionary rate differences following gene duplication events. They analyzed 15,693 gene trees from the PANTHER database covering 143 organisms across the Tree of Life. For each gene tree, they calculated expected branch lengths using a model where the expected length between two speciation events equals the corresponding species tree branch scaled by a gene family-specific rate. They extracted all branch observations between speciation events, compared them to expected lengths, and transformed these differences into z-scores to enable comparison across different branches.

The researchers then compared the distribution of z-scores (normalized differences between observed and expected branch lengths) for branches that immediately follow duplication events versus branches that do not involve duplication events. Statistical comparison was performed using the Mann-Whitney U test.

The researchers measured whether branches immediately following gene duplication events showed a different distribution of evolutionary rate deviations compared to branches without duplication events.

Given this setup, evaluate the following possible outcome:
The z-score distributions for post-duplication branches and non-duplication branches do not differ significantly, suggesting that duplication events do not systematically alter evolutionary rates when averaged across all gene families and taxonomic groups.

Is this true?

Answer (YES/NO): NO